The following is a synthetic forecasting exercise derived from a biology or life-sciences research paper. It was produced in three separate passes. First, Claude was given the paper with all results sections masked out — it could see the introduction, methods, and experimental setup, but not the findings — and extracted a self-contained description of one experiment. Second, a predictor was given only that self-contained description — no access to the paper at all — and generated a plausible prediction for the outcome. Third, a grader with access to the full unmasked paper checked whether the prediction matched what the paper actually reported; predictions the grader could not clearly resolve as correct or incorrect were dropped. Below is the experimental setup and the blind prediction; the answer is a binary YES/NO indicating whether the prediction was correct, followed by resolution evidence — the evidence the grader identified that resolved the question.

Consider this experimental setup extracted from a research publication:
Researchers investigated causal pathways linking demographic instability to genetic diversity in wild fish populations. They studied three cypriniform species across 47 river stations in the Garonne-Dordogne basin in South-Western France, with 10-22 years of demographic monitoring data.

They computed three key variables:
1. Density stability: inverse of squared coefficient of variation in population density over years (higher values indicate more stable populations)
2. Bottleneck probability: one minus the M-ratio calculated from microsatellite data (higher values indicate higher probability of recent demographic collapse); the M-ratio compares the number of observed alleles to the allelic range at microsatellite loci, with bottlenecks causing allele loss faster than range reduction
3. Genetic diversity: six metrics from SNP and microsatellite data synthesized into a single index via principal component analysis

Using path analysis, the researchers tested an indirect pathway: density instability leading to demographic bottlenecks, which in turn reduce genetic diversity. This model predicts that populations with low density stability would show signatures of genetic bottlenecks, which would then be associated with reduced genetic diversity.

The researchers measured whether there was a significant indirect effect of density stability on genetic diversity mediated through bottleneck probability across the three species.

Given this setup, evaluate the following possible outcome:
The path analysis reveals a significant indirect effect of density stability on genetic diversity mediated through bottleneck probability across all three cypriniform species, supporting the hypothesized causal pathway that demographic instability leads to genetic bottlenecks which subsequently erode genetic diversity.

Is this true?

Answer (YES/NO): NO